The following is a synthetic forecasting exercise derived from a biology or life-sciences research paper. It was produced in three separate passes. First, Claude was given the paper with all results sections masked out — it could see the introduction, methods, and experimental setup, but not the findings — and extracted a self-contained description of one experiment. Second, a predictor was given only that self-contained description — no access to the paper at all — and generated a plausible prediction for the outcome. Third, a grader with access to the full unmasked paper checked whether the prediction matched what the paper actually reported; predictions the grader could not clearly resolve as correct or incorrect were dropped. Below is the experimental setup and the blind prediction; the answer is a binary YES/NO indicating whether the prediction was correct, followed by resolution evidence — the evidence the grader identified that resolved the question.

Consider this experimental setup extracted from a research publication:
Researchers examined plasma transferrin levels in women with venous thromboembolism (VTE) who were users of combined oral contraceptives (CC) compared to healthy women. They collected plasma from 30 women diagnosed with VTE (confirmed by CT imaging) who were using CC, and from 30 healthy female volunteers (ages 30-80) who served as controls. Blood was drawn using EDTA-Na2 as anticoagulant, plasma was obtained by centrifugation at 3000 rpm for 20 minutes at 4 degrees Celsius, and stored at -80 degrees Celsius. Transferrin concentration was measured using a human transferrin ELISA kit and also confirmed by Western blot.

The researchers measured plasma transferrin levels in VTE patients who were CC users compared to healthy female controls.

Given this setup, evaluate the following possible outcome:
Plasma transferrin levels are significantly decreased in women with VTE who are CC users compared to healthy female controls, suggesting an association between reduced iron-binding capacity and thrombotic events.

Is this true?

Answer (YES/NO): NO